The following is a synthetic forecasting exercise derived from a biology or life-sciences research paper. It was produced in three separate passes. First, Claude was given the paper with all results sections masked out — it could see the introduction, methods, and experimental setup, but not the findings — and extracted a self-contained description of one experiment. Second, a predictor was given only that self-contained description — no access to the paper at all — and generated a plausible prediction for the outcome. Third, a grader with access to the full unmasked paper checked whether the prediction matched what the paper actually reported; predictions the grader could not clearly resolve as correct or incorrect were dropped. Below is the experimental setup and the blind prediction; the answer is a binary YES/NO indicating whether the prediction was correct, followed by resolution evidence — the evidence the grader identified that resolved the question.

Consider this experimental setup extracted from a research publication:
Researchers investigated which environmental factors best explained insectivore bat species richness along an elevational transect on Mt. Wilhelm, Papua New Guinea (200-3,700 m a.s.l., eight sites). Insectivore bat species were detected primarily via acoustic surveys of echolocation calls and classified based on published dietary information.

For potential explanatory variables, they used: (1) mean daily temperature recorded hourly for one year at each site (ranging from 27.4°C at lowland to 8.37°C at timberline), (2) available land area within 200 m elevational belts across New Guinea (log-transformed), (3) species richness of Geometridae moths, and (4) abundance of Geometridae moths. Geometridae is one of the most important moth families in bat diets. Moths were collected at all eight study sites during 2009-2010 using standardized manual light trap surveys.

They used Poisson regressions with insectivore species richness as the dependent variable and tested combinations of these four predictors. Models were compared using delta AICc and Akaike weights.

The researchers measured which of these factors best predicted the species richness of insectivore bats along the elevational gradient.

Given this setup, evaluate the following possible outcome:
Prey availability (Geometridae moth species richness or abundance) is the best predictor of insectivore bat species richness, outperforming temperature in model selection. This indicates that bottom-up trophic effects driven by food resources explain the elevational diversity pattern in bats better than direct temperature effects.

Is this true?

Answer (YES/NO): NO